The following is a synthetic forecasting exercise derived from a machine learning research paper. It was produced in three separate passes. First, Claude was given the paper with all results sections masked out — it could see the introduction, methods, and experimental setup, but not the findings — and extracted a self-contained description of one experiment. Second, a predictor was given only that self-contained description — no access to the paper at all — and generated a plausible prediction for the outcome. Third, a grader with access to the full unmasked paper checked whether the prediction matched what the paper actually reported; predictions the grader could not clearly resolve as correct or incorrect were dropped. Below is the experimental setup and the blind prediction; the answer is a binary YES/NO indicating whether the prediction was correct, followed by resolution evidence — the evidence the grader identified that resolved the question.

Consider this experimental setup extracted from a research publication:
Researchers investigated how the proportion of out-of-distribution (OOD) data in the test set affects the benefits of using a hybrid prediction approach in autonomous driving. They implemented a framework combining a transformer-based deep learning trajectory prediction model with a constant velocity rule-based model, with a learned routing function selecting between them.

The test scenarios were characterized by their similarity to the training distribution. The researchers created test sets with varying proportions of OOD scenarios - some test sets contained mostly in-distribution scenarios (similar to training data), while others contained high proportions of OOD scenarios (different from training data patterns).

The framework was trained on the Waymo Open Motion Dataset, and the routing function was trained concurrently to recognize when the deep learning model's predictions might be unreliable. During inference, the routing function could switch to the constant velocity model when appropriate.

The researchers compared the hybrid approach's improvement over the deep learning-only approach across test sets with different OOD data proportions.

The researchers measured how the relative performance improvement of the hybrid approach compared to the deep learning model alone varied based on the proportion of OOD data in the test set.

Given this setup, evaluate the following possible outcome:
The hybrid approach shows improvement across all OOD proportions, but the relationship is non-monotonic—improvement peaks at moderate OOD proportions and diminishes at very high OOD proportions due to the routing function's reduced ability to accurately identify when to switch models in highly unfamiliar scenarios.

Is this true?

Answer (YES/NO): NO